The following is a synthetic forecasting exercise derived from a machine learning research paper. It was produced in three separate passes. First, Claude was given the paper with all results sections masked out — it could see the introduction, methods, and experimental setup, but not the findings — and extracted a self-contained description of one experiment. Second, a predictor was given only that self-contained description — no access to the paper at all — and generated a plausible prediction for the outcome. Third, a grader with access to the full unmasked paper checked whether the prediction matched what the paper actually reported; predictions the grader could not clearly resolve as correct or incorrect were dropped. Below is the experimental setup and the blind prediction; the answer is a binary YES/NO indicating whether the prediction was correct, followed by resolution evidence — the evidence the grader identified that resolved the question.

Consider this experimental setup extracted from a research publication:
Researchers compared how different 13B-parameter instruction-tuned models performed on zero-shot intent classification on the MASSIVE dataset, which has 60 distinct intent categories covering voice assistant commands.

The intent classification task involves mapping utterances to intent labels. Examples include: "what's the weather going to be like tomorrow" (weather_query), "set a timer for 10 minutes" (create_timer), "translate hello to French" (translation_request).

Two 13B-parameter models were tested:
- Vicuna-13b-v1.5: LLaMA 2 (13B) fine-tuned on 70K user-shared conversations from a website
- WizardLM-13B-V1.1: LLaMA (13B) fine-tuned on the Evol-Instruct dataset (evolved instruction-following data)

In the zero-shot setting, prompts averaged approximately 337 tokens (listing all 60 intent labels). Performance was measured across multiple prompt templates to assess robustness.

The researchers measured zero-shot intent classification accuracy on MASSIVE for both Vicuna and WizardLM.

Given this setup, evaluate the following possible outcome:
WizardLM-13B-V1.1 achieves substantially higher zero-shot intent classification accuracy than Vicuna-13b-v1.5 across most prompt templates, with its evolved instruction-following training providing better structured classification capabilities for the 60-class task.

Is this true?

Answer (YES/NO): NO